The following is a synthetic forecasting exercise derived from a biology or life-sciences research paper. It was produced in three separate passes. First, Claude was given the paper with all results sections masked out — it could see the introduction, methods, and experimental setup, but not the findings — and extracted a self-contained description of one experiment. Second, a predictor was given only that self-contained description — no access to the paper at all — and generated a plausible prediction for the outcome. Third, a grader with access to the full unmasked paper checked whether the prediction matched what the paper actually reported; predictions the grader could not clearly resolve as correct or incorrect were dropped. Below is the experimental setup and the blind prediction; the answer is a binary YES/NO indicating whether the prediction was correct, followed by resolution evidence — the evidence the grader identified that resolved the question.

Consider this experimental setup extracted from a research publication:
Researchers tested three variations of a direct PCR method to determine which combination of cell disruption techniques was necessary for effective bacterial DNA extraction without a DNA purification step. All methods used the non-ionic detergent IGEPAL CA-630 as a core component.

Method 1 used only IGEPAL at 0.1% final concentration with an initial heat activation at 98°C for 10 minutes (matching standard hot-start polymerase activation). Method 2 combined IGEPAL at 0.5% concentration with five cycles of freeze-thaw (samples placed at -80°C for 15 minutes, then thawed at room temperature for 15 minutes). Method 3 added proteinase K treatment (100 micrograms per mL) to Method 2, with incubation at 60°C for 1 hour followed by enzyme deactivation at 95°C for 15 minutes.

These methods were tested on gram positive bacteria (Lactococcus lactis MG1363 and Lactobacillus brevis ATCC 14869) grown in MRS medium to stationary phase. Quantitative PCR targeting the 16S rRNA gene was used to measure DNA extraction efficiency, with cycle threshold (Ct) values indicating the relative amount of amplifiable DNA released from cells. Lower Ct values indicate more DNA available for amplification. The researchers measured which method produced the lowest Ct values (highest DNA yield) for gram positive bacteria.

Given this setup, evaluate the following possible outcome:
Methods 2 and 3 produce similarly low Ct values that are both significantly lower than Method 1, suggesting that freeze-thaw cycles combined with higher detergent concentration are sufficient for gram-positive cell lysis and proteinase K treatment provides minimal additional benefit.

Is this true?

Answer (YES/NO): NO